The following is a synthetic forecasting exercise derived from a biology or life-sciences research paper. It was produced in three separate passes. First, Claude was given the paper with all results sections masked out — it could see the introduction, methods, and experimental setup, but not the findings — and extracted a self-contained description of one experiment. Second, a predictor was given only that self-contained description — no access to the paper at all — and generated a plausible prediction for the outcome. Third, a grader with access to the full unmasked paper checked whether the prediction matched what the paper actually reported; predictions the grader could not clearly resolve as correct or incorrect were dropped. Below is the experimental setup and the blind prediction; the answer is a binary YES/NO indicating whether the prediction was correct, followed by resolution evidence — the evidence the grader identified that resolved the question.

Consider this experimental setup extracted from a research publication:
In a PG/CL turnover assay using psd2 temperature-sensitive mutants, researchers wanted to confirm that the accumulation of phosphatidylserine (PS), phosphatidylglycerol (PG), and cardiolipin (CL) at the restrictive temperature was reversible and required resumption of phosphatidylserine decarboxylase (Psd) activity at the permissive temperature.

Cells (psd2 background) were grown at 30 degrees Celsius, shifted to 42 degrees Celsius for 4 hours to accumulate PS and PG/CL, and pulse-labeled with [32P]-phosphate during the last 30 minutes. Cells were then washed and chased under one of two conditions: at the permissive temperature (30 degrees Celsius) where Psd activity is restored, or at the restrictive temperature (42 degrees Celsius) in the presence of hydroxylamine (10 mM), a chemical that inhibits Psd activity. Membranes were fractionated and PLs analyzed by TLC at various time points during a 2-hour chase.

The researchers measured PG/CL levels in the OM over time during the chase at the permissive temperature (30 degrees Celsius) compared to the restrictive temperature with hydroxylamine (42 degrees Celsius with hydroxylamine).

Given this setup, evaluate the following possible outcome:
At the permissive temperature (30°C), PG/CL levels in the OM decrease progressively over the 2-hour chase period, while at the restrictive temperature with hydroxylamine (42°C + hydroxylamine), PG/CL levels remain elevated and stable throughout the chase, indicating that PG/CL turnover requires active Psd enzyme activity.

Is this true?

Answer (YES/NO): NO